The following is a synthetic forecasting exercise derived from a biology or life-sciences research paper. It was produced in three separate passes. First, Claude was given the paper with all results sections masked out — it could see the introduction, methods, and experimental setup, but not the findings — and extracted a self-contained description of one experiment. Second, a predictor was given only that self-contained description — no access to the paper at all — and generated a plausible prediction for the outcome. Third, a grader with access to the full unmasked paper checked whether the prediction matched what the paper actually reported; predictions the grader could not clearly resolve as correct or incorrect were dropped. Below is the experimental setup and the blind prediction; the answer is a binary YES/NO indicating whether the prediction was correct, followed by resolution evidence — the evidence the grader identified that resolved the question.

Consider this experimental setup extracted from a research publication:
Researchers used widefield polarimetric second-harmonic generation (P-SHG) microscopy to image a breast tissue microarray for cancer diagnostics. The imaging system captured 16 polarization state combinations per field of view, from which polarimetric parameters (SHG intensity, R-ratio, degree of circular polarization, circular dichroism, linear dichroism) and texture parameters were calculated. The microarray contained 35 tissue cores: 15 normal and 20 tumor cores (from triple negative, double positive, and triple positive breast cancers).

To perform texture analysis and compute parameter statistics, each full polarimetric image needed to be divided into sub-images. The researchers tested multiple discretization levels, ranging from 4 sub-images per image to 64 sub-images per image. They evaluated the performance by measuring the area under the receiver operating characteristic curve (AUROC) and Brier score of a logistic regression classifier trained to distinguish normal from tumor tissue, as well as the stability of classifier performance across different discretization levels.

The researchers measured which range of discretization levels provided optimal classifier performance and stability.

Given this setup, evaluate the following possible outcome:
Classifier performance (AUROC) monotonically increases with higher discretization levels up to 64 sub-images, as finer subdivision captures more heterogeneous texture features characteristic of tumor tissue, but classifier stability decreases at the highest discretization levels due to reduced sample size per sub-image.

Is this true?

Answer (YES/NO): NO